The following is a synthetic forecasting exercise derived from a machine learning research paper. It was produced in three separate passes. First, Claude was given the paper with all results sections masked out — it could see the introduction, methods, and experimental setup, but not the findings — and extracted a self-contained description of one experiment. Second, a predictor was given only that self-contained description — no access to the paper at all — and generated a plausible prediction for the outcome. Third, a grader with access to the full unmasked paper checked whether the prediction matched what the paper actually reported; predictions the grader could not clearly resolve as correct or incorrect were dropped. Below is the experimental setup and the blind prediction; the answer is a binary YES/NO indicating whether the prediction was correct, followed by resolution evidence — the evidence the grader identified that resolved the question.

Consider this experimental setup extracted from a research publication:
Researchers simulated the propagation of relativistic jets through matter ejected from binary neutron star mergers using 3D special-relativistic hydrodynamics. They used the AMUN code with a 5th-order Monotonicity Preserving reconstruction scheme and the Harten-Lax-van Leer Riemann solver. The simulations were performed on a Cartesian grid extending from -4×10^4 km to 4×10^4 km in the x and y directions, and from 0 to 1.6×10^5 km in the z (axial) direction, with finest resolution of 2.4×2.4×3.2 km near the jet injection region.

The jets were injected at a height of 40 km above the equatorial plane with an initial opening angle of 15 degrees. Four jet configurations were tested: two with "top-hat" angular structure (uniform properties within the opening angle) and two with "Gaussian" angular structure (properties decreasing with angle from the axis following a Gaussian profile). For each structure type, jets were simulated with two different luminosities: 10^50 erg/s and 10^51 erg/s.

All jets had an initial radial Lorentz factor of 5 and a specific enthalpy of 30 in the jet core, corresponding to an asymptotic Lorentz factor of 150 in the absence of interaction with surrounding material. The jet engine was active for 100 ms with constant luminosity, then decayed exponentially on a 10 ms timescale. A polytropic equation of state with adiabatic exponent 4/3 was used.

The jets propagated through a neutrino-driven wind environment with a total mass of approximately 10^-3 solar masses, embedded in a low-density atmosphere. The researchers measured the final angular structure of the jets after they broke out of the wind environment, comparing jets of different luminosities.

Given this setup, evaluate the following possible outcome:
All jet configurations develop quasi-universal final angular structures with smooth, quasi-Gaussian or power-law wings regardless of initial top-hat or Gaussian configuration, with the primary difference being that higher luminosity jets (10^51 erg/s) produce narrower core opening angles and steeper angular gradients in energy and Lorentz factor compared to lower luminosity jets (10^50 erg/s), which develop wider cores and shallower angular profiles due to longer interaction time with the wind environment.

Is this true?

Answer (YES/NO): NO